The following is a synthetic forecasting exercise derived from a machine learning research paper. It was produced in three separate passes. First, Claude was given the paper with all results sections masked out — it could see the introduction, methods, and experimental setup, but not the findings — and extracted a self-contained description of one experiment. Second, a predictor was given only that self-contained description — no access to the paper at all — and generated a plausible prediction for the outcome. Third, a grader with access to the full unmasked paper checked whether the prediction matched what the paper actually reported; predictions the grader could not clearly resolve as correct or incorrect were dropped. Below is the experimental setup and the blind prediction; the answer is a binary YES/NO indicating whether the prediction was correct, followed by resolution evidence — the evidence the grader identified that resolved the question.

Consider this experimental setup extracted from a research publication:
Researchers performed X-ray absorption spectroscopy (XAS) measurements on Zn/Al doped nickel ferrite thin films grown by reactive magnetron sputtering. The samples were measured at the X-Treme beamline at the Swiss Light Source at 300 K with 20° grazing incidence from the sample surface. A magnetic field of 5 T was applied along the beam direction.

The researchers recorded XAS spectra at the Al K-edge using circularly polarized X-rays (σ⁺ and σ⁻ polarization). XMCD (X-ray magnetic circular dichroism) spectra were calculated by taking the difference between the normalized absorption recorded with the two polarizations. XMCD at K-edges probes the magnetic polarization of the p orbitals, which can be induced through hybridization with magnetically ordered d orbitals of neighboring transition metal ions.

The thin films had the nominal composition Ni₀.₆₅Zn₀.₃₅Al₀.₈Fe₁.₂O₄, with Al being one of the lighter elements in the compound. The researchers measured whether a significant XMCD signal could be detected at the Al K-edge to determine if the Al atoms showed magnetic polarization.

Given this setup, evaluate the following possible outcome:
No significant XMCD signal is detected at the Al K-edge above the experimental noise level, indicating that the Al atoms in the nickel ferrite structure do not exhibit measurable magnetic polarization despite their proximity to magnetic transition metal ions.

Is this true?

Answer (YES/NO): YES